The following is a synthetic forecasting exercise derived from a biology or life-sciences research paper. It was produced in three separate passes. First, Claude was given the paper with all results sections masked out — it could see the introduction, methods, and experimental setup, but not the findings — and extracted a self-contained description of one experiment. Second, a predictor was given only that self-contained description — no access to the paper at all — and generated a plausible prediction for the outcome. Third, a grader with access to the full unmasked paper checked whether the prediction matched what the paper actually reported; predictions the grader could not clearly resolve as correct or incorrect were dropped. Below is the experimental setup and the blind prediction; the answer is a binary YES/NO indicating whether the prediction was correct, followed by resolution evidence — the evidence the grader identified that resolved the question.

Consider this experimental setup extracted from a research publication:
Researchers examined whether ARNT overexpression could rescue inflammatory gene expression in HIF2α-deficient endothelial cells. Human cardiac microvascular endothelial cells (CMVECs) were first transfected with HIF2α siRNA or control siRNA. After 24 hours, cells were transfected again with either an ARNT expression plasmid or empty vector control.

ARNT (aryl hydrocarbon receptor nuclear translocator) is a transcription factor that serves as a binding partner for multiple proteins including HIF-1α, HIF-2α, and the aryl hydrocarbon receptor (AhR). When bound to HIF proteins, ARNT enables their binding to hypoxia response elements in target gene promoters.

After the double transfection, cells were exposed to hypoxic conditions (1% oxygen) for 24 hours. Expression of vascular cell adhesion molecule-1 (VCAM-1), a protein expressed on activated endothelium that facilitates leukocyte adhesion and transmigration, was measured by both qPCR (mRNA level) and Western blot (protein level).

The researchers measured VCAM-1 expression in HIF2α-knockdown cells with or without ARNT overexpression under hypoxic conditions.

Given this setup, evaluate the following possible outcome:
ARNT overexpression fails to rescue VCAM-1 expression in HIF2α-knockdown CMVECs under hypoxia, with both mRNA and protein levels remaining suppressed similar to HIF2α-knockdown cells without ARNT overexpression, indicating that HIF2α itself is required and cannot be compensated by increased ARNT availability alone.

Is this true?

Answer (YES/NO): NO